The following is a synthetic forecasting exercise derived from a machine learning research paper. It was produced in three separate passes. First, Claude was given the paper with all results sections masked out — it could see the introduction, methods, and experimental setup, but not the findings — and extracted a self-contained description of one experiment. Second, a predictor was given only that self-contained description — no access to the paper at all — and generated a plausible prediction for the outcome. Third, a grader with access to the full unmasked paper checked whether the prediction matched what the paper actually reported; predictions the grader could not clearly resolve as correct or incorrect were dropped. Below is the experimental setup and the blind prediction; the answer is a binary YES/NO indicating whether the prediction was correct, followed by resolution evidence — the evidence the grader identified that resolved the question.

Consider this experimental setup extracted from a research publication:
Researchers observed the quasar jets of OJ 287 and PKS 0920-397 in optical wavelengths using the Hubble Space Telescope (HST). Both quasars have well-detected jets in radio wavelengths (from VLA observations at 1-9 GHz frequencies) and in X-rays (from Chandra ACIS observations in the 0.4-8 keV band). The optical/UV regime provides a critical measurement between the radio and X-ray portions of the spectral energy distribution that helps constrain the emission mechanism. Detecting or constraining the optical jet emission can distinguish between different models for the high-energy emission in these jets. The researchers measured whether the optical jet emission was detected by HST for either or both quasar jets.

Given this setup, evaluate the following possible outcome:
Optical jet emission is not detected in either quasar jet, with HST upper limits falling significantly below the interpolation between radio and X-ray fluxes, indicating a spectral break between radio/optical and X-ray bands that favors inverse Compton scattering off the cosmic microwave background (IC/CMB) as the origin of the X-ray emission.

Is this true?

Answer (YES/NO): YES